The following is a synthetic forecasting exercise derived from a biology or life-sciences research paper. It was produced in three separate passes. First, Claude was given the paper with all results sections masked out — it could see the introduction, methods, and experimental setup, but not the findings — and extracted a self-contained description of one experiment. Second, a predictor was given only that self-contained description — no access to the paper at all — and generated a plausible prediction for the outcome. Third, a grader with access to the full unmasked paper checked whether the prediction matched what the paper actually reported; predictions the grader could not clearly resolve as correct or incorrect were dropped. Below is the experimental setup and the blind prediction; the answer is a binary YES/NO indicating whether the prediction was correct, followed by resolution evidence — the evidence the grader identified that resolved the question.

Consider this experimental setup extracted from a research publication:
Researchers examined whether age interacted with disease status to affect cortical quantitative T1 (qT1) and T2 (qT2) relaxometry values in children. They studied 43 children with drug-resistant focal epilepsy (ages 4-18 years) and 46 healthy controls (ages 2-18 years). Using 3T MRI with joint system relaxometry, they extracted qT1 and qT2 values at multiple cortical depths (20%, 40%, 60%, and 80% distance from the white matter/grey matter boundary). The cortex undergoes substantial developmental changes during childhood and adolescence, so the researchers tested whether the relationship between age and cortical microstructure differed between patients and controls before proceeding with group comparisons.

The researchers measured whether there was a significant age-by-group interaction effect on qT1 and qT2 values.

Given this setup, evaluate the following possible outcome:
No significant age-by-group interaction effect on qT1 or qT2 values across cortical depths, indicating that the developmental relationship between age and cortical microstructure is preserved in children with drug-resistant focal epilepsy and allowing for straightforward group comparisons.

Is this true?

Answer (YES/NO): YES